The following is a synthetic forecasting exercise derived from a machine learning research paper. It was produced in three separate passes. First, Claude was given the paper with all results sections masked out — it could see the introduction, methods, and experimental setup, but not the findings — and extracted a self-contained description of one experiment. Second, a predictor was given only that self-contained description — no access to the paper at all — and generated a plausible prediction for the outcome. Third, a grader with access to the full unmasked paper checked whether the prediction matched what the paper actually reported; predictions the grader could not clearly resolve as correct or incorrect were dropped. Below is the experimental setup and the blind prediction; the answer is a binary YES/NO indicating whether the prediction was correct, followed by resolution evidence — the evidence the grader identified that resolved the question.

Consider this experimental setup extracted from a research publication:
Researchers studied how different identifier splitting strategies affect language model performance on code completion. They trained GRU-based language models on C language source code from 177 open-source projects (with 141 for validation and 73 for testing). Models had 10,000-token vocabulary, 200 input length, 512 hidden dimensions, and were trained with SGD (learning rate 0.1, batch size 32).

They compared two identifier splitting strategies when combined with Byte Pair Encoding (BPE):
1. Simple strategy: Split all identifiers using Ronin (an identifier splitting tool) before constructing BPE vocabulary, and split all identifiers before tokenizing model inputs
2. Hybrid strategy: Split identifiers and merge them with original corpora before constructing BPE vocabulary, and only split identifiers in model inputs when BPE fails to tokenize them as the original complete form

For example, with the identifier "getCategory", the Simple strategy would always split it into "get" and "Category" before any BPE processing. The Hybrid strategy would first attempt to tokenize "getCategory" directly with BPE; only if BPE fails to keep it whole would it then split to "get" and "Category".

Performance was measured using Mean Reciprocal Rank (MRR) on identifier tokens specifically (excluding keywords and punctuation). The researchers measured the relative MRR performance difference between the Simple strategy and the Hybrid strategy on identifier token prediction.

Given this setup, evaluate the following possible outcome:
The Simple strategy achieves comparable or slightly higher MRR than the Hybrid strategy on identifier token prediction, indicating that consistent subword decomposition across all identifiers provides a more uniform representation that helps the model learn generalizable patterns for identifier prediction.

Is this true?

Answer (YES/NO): NO